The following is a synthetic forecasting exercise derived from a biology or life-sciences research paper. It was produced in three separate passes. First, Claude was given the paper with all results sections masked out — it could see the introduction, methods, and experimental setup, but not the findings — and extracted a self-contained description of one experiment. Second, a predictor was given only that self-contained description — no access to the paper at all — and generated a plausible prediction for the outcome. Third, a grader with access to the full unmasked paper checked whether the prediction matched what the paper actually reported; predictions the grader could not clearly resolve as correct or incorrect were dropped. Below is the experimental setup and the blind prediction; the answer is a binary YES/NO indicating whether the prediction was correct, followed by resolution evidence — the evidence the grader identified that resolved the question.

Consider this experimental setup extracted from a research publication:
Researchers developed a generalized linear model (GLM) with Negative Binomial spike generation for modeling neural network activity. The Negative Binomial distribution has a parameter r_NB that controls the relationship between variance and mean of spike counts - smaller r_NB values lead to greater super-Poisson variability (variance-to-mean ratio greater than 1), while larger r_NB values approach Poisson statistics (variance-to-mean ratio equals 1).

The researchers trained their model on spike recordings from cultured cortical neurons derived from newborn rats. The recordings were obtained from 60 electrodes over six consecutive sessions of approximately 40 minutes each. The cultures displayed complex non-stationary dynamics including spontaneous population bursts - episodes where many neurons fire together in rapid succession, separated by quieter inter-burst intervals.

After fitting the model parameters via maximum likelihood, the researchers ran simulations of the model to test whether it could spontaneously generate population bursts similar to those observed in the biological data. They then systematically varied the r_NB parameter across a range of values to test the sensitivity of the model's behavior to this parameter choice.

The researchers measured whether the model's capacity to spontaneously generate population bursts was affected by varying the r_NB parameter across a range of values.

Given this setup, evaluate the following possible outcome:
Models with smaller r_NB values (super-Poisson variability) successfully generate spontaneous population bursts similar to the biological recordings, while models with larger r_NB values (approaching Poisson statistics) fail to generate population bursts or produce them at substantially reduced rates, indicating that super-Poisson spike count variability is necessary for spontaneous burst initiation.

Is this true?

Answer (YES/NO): NO